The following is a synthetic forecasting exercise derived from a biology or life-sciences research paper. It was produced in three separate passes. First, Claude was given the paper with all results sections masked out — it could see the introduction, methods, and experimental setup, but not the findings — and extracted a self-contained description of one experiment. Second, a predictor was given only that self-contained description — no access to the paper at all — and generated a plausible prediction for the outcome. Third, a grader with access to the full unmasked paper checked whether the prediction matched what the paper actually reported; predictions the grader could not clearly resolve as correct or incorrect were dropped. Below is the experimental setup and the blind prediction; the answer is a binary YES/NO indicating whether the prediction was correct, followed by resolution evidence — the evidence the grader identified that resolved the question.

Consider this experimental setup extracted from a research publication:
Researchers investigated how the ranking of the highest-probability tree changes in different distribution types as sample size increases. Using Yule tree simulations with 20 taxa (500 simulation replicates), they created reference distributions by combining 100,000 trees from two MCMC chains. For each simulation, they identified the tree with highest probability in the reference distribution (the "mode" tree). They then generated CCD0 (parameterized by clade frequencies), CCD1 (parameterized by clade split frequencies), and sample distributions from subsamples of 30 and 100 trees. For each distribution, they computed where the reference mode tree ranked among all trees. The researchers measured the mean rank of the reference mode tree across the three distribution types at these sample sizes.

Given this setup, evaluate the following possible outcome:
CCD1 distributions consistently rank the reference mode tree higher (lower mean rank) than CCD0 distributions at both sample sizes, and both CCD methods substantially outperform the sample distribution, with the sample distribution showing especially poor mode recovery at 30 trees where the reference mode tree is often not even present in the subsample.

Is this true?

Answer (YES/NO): NO